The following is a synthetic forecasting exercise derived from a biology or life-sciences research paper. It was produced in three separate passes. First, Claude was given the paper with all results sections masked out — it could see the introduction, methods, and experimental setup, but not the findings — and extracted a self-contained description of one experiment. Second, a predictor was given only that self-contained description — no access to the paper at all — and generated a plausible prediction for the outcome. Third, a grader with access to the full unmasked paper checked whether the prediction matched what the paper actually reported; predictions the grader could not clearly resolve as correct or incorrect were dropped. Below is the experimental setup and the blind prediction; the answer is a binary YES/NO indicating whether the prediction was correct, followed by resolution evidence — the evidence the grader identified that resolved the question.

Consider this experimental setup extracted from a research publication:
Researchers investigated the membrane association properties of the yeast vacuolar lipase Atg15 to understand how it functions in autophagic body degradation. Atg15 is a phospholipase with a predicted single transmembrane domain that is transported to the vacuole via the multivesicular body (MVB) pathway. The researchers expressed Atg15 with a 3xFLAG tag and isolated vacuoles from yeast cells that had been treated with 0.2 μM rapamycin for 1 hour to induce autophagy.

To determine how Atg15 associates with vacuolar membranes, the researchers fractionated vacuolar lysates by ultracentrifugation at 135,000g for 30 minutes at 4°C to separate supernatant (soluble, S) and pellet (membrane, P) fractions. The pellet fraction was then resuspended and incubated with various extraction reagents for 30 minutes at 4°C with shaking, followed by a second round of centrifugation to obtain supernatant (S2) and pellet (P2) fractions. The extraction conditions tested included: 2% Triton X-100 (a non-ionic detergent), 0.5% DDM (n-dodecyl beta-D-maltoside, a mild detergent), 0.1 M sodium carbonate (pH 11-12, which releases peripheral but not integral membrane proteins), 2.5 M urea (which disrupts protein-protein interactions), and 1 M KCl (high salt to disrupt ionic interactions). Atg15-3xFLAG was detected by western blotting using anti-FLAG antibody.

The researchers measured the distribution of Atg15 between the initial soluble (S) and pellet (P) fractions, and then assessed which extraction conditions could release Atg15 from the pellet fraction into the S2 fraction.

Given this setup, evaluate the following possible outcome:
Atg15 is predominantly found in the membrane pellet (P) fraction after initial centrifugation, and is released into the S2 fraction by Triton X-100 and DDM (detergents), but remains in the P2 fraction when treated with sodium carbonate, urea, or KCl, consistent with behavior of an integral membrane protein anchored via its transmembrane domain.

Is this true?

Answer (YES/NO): NO